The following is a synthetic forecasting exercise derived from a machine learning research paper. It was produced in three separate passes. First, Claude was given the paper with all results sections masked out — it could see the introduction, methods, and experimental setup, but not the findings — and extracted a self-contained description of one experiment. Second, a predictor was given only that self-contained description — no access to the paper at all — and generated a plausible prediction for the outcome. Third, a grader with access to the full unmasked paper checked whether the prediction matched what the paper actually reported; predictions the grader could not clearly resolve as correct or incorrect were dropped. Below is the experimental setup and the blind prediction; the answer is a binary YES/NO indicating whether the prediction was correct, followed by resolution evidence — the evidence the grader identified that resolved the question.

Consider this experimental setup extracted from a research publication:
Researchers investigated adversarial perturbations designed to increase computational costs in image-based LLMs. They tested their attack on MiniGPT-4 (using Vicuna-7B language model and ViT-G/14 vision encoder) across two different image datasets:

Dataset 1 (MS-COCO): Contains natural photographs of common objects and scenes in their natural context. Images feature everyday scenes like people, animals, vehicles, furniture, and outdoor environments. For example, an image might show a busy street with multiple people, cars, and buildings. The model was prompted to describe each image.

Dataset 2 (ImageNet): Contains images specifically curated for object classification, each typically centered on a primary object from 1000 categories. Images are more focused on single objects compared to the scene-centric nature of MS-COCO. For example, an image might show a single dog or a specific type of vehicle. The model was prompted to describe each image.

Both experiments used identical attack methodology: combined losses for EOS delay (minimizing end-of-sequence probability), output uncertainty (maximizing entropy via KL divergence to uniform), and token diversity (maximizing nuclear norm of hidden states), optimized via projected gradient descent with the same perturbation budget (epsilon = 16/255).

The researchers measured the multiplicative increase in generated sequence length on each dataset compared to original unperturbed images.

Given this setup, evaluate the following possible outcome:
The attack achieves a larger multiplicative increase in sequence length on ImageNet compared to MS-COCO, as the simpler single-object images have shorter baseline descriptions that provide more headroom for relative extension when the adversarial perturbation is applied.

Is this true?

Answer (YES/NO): YES